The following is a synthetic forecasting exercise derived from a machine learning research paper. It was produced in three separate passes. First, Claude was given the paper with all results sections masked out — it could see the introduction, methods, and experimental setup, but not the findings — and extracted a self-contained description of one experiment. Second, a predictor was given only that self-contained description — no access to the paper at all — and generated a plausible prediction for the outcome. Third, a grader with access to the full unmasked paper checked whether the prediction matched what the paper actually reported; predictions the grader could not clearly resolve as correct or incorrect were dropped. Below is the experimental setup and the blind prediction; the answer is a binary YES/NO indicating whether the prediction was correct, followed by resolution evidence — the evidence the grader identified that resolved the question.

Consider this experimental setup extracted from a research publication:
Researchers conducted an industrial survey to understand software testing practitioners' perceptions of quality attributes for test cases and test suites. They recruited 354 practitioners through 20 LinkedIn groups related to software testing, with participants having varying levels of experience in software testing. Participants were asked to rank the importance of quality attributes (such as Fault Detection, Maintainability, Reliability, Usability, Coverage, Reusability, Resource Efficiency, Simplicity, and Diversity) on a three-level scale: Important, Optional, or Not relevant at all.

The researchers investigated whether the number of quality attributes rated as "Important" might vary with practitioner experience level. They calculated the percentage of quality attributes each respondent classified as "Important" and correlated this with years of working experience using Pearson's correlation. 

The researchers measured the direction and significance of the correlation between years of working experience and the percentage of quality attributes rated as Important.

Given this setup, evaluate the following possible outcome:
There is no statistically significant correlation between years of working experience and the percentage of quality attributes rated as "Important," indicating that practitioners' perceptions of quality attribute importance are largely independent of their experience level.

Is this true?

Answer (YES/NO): YES